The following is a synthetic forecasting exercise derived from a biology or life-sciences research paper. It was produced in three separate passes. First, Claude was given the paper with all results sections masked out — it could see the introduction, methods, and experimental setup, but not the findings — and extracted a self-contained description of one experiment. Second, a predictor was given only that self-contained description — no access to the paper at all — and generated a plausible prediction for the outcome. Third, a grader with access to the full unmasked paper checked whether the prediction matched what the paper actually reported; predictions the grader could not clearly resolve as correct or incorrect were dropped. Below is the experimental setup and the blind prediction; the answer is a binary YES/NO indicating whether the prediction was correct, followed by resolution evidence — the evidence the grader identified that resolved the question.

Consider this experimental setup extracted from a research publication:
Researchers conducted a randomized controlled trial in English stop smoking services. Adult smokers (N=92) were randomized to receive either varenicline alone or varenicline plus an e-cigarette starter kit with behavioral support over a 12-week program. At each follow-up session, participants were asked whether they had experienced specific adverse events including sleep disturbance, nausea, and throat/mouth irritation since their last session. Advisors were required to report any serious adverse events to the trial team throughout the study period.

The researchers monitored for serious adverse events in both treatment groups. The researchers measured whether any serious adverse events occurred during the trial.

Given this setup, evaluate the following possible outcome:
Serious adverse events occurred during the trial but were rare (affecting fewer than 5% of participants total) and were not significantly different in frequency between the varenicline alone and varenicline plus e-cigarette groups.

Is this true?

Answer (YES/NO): NO